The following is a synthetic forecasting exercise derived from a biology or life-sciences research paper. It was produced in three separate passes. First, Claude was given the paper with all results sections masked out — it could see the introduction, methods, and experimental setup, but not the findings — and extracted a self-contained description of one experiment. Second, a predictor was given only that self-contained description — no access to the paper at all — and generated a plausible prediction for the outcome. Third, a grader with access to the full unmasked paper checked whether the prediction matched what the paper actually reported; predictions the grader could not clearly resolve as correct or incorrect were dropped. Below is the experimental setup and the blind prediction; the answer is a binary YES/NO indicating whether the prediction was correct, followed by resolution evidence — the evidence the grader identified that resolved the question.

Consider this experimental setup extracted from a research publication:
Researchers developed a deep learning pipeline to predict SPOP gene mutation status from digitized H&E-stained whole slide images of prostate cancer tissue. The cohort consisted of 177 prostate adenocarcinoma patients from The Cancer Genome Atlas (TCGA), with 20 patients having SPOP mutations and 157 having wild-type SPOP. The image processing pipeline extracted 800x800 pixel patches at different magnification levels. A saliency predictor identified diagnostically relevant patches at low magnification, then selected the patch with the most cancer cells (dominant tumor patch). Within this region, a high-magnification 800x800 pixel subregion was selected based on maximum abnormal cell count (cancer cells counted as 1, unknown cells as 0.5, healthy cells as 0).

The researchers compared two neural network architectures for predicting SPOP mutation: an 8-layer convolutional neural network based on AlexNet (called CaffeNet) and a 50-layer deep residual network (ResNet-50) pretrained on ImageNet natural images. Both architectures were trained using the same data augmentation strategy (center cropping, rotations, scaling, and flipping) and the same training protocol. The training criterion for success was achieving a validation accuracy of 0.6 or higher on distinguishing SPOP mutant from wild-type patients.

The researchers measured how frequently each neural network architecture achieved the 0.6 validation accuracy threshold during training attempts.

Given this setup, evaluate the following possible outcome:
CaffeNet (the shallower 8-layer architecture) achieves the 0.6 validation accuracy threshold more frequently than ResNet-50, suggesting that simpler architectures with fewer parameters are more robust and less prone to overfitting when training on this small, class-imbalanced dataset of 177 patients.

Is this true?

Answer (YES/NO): NO